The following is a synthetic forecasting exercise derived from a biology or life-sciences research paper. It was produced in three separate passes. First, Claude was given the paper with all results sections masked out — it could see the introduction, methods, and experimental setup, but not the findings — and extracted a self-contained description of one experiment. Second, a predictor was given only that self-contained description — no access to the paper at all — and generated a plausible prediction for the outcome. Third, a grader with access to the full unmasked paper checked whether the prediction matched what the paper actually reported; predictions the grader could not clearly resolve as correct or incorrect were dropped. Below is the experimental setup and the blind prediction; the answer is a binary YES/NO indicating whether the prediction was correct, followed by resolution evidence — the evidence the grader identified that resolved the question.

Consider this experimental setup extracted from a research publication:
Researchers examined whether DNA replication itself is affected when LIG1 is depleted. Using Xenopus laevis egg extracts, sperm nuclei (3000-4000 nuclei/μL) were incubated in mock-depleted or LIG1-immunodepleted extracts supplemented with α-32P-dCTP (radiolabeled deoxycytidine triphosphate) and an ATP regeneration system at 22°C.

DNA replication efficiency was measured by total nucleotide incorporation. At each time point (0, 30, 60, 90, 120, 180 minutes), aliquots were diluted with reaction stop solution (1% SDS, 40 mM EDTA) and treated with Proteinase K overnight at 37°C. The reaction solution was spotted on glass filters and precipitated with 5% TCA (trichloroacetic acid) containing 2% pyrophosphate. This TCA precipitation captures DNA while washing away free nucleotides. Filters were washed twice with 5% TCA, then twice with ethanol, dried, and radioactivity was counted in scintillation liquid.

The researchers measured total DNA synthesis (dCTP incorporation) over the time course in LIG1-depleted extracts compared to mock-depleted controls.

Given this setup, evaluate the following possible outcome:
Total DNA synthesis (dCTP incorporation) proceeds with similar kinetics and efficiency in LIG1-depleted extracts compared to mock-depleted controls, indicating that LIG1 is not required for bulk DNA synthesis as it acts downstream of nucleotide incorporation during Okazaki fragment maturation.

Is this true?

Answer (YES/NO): YES